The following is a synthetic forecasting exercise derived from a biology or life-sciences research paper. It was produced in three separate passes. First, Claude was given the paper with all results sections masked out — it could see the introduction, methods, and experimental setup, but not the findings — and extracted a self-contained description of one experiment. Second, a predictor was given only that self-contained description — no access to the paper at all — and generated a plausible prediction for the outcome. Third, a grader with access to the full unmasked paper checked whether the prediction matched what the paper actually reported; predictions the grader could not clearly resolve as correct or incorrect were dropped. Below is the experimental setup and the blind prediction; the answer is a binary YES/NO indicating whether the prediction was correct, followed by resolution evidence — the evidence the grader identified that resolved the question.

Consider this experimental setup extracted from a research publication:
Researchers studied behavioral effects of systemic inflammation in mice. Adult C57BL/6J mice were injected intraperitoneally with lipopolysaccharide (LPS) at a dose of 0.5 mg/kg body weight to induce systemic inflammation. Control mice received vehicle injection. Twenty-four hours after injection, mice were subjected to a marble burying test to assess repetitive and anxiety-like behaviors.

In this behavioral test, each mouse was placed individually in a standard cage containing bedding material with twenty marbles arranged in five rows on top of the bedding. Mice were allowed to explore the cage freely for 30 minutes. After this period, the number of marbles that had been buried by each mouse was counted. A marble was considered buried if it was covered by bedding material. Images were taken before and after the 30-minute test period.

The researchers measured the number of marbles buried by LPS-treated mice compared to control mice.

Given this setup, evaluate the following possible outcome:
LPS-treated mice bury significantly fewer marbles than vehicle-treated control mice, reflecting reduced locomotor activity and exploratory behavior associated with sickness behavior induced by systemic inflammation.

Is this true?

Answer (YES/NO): YES